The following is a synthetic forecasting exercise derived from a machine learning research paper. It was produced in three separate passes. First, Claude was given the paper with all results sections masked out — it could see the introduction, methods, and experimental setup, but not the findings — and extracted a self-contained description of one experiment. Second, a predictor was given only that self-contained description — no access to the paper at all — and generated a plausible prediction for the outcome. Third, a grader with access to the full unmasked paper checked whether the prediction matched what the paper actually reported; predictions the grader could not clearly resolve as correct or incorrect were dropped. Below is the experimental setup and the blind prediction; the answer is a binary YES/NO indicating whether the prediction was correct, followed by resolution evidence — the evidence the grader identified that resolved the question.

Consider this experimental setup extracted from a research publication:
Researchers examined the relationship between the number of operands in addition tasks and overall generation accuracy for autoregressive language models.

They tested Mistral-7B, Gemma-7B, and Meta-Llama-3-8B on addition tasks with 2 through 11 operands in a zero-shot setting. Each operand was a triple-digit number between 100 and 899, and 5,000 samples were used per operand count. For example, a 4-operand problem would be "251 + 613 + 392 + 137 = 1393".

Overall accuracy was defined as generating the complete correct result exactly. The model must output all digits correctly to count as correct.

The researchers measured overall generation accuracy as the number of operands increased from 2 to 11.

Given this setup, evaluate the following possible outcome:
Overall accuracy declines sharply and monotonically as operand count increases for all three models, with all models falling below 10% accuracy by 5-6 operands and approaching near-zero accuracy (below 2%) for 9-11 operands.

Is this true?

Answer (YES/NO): NO